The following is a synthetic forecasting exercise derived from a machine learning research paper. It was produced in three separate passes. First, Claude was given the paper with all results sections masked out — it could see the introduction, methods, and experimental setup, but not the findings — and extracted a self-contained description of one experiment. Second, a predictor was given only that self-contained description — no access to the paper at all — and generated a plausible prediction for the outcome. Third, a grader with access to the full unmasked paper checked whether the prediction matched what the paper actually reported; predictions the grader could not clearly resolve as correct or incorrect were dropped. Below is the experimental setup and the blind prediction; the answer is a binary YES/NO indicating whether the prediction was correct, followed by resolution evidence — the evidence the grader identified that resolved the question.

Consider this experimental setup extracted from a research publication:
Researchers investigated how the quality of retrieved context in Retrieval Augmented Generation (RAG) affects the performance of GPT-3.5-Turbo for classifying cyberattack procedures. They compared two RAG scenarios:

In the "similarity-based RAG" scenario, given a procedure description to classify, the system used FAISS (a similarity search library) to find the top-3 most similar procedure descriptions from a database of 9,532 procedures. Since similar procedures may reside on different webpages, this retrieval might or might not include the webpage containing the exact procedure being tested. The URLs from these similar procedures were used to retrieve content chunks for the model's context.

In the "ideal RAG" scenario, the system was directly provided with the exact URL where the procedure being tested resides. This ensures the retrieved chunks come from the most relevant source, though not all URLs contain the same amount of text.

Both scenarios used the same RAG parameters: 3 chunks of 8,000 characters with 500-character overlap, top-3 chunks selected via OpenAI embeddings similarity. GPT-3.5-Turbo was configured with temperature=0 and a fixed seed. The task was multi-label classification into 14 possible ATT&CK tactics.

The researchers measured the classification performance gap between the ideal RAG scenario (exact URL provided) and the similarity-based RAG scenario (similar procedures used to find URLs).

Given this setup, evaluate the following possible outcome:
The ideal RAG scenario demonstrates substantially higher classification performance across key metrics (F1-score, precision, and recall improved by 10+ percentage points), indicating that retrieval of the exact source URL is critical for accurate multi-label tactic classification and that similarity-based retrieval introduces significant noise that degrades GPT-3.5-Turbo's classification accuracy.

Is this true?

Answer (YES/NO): YES